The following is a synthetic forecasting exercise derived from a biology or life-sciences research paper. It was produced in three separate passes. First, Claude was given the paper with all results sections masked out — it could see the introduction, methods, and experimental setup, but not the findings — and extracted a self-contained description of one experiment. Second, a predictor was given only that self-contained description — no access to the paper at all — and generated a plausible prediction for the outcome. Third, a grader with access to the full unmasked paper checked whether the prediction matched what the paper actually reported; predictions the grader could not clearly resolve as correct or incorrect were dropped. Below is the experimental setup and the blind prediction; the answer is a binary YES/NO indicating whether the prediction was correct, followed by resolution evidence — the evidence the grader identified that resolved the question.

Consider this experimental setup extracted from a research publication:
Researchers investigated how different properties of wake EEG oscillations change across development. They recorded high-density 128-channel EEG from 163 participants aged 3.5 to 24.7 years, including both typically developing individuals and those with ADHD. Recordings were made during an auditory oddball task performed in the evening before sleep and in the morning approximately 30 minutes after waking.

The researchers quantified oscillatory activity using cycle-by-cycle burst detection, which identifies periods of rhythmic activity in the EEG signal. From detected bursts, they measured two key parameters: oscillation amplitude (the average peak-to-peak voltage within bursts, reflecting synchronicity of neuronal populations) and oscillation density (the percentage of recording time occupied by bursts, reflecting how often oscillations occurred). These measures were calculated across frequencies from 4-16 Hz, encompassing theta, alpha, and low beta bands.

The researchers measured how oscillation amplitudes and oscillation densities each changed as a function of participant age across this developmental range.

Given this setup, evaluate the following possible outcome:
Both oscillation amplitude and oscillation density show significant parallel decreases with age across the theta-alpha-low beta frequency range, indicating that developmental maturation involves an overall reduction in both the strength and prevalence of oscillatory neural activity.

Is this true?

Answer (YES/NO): NO